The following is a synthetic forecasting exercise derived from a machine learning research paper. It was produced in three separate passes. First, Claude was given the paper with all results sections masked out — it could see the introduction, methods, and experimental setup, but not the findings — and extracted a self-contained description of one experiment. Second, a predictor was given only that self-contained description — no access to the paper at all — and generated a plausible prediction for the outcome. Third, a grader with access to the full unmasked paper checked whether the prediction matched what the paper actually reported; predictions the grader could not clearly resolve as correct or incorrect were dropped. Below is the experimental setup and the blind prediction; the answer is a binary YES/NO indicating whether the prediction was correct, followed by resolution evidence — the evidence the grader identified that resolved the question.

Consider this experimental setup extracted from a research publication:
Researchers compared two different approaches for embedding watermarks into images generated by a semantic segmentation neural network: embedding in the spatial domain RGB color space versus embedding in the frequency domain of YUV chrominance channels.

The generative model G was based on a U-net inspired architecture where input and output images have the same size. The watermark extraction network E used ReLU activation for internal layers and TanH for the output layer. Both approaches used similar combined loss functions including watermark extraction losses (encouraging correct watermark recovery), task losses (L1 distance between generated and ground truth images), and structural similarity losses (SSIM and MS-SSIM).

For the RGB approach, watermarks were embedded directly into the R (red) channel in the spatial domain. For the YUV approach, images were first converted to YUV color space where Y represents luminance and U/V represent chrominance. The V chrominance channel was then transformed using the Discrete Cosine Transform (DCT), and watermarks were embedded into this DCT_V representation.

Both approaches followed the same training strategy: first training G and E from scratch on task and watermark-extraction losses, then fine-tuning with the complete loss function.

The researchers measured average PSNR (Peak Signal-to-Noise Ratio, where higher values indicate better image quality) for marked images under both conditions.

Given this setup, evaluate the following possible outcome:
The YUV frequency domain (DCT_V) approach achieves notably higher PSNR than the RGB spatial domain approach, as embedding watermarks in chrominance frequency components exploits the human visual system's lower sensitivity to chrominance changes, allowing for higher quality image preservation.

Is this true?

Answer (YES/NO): NO